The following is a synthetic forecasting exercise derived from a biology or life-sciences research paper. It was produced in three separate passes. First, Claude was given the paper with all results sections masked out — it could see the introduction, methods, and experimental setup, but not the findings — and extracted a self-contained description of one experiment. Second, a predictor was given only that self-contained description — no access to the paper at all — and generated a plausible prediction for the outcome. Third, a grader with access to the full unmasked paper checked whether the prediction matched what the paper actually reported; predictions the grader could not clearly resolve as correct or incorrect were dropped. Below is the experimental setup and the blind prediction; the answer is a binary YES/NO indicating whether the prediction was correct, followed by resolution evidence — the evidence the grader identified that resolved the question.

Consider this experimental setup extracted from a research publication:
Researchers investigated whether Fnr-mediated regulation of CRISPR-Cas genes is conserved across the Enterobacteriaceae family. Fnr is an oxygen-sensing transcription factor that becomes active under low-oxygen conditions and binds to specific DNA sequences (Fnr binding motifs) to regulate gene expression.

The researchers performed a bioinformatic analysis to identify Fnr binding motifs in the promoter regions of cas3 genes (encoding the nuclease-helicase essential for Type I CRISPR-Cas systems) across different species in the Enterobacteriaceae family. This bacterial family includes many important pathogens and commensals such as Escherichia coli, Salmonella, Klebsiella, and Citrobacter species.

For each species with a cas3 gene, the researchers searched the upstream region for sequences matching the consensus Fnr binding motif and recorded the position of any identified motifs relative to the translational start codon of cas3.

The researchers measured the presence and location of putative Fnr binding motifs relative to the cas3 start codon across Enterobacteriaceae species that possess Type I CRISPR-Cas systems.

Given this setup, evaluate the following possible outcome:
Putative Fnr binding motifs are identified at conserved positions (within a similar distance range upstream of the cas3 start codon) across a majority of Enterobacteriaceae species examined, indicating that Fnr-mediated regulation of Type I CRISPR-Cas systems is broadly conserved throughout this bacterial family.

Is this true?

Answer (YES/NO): NO